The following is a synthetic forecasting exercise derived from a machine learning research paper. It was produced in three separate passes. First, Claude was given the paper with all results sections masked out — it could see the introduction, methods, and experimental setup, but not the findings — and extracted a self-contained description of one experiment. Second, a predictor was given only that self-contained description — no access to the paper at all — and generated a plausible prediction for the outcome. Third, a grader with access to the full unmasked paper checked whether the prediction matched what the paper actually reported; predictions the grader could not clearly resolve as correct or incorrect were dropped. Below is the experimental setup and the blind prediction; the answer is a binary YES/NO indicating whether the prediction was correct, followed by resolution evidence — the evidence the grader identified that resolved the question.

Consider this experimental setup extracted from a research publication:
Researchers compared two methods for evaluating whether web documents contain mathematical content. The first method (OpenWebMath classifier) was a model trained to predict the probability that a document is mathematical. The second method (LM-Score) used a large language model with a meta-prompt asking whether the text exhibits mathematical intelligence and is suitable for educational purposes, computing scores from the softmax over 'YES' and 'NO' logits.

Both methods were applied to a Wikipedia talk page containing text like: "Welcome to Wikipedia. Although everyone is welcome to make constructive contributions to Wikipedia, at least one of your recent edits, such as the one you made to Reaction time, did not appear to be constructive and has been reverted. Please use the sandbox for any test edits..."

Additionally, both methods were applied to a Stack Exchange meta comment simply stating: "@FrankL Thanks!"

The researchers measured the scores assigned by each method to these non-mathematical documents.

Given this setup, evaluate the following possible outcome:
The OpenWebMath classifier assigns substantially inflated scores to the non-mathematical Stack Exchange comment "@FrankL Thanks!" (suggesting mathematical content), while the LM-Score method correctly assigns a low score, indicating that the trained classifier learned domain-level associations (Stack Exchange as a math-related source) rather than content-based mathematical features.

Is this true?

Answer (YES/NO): NO